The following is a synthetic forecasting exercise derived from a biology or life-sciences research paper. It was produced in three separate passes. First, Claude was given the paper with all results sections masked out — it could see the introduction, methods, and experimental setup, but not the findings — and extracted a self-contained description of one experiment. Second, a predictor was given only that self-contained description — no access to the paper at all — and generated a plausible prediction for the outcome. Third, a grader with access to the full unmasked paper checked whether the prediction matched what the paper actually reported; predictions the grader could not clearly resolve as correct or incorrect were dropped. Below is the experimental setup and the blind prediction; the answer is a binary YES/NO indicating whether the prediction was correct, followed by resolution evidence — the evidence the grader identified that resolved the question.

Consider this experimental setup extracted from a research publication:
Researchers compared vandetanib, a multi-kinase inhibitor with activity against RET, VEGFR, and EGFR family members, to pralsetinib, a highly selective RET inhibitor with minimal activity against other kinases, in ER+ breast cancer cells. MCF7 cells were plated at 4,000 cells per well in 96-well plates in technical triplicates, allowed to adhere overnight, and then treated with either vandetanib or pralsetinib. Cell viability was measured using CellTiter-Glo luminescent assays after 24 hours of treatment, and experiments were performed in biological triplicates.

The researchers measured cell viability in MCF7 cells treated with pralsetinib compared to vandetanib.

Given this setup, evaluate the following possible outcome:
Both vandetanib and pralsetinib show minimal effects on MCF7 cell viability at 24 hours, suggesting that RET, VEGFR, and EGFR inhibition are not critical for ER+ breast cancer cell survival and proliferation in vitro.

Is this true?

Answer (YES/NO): NO